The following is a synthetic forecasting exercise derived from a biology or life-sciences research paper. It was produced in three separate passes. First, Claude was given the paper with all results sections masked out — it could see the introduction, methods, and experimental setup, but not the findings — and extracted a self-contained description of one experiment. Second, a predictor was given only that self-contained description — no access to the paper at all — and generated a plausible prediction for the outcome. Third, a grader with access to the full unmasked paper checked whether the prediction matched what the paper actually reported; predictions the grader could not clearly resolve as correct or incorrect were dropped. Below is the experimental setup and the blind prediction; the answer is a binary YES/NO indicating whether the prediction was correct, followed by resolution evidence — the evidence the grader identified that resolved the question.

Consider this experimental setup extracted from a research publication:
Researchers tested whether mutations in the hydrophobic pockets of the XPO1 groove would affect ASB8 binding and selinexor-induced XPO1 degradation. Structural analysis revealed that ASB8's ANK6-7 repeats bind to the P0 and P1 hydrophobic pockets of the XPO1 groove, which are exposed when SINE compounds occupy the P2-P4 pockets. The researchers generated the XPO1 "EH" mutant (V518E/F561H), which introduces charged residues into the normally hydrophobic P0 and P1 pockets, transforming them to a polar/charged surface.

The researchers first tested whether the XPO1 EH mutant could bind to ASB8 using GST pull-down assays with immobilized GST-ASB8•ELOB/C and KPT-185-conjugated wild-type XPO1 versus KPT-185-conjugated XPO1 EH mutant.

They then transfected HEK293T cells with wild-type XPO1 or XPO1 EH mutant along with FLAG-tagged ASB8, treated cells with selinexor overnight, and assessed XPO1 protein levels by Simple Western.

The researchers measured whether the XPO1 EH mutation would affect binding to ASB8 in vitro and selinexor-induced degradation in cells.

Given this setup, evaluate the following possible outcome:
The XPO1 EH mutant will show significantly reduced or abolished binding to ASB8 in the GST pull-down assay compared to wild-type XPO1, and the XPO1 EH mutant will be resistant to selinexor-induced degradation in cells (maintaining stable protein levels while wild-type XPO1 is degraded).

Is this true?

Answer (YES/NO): YES